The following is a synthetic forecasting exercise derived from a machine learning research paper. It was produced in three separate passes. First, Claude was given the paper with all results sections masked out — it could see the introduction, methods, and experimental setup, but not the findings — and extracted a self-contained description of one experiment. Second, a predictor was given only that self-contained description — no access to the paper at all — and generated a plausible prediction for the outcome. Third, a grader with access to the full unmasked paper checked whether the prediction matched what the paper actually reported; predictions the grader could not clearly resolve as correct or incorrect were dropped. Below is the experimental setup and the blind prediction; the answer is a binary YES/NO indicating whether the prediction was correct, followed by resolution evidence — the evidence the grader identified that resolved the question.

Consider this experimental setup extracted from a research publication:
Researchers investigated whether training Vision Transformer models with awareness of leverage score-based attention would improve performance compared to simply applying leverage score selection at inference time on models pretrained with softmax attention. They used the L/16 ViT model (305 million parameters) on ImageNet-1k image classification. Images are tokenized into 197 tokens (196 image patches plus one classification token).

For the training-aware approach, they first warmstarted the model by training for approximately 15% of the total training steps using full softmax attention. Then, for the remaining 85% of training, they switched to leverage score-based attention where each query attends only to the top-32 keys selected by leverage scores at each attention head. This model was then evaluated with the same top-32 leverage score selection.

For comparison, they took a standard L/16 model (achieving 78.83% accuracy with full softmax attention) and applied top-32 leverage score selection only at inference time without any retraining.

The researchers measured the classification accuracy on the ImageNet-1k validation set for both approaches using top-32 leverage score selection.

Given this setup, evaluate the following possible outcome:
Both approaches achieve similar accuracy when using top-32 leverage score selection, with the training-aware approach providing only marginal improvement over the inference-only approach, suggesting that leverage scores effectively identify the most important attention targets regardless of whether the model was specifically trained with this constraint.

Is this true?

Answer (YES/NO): NO